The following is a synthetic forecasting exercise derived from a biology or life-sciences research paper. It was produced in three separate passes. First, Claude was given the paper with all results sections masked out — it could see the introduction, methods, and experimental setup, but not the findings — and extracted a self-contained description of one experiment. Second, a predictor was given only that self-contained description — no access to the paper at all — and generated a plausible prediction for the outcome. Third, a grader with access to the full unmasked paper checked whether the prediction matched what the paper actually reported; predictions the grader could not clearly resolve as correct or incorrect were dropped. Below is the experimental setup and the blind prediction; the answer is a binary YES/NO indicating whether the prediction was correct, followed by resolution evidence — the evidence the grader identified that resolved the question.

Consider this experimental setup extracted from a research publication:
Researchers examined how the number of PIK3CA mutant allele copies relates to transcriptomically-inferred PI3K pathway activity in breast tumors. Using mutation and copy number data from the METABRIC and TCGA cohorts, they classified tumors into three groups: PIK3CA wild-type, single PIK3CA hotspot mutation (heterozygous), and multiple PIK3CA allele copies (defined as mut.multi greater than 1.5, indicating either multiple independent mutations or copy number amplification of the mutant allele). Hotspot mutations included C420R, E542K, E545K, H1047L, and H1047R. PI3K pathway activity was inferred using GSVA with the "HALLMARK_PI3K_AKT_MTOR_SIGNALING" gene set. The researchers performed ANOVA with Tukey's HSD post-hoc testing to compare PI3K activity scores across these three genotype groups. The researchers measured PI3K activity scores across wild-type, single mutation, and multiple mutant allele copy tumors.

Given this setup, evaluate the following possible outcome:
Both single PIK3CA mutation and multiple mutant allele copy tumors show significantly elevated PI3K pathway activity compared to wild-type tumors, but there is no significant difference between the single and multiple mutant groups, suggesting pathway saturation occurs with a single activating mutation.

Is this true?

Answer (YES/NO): NO